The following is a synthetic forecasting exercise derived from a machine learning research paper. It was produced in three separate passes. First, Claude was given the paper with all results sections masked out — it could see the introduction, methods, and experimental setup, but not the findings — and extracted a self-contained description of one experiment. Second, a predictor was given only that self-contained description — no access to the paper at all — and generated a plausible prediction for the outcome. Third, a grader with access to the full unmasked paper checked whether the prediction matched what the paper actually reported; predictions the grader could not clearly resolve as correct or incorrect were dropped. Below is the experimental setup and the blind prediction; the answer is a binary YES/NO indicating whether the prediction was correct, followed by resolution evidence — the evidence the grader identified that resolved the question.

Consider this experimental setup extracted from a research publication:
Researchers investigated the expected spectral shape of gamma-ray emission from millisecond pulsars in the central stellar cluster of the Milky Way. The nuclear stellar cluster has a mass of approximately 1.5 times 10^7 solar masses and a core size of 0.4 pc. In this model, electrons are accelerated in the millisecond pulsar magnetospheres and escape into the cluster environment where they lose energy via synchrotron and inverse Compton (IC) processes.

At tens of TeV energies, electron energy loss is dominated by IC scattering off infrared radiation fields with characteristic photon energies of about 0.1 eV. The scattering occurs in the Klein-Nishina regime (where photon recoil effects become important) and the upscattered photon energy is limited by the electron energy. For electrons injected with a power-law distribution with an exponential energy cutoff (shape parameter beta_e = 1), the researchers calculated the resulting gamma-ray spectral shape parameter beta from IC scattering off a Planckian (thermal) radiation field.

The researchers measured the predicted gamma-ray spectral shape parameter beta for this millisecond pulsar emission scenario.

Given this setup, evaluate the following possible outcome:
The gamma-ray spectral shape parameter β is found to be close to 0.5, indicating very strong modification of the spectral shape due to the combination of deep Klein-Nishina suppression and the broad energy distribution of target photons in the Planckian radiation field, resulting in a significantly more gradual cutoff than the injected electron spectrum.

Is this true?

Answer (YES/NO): NO